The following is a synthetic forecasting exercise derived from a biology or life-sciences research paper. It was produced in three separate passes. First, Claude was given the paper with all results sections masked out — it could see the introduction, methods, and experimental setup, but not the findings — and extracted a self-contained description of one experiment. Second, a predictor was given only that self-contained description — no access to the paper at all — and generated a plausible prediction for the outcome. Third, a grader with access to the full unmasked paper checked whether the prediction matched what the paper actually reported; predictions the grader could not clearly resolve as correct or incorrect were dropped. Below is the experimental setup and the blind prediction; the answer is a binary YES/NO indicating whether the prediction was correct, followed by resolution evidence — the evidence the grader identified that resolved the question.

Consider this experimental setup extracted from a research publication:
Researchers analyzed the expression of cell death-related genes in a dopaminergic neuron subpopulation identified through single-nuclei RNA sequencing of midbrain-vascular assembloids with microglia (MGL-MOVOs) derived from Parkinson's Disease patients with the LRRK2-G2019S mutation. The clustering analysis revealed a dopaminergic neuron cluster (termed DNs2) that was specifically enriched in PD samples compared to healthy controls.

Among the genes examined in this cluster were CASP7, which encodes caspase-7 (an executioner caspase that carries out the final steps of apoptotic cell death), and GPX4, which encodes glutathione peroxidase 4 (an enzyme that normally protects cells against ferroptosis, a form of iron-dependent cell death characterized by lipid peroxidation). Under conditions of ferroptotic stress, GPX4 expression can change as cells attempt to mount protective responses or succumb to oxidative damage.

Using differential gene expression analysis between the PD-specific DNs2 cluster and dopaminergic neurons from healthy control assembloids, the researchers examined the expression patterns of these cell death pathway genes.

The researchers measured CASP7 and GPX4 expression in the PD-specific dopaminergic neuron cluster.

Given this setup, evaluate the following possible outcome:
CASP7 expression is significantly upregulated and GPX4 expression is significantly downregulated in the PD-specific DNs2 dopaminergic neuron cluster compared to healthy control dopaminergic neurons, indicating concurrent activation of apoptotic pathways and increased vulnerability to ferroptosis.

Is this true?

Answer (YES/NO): NO